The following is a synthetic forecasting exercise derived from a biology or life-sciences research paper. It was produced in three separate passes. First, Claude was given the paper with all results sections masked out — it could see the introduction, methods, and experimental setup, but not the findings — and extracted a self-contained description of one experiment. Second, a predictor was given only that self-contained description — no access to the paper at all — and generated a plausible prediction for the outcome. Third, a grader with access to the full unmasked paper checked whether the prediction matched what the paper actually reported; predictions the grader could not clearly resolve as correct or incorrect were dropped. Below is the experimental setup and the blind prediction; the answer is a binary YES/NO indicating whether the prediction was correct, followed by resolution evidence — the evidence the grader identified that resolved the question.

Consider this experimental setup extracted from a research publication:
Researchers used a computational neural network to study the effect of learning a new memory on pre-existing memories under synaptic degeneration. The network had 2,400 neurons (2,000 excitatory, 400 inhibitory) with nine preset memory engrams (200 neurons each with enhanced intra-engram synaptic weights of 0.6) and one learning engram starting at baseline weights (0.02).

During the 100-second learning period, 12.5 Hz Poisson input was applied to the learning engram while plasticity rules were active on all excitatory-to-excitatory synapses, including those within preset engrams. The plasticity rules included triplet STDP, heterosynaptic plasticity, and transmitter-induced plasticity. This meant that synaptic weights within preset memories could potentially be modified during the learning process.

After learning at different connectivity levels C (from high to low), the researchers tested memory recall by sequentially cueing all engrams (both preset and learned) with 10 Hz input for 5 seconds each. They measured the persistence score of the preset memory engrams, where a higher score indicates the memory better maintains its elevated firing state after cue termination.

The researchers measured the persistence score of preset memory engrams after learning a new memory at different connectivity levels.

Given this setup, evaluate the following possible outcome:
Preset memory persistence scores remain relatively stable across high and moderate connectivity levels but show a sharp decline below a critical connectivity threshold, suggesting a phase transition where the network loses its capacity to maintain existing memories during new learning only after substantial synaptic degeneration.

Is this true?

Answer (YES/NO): NO